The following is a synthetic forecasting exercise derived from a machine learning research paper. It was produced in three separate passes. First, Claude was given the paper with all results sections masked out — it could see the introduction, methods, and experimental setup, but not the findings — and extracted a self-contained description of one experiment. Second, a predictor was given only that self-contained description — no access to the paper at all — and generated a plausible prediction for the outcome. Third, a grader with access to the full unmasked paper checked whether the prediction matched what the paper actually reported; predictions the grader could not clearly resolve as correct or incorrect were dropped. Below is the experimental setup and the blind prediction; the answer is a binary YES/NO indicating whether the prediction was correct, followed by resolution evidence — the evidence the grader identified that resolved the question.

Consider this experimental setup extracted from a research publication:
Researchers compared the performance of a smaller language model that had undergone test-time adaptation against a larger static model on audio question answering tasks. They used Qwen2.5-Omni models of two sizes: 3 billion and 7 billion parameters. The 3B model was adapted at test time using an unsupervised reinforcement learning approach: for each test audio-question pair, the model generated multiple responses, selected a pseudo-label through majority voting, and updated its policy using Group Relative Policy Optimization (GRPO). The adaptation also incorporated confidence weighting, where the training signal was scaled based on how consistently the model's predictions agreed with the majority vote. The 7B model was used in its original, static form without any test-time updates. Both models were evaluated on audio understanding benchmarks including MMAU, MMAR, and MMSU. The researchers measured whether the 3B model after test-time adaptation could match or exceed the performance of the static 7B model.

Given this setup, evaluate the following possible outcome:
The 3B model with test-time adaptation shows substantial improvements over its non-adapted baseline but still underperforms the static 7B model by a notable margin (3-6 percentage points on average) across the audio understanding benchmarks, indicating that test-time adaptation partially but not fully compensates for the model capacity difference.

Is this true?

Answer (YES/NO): NO